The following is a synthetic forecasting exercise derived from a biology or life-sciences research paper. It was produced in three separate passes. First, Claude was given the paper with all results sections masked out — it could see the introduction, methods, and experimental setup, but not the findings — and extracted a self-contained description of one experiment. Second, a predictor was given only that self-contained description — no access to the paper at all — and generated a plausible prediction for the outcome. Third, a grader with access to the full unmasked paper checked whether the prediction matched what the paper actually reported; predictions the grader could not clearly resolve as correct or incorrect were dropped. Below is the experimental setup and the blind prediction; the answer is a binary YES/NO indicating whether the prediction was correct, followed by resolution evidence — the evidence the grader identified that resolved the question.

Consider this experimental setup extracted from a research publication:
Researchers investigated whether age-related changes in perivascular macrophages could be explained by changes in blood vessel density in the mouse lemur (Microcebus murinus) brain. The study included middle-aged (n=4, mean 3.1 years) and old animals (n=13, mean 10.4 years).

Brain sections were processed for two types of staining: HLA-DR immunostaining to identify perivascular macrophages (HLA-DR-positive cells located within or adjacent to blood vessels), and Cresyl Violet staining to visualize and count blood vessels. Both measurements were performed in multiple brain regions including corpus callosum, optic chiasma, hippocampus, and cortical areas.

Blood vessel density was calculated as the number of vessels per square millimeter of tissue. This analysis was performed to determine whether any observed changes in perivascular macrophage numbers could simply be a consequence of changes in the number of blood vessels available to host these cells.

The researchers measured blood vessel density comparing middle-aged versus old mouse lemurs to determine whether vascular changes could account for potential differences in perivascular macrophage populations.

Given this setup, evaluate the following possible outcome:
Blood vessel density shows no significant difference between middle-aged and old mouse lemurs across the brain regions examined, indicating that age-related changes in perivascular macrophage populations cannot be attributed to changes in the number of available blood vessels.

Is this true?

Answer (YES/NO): YES